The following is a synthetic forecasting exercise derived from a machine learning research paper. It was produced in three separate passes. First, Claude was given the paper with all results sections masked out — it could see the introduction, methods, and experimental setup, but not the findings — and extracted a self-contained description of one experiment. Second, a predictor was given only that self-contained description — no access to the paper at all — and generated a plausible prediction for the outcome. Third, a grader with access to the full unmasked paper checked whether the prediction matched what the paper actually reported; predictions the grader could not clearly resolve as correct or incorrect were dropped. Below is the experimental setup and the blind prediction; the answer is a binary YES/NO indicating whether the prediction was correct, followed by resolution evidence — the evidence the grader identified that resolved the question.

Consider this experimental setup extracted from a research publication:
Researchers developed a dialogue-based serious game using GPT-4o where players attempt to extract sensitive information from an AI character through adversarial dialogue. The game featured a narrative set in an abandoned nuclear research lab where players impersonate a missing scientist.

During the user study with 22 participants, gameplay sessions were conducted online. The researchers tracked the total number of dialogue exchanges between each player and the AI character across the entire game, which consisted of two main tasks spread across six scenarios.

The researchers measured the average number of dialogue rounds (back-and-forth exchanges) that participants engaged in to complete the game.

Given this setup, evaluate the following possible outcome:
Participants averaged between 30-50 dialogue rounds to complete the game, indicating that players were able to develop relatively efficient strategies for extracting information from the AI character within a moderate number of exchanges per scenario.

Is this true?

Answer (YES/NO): YES